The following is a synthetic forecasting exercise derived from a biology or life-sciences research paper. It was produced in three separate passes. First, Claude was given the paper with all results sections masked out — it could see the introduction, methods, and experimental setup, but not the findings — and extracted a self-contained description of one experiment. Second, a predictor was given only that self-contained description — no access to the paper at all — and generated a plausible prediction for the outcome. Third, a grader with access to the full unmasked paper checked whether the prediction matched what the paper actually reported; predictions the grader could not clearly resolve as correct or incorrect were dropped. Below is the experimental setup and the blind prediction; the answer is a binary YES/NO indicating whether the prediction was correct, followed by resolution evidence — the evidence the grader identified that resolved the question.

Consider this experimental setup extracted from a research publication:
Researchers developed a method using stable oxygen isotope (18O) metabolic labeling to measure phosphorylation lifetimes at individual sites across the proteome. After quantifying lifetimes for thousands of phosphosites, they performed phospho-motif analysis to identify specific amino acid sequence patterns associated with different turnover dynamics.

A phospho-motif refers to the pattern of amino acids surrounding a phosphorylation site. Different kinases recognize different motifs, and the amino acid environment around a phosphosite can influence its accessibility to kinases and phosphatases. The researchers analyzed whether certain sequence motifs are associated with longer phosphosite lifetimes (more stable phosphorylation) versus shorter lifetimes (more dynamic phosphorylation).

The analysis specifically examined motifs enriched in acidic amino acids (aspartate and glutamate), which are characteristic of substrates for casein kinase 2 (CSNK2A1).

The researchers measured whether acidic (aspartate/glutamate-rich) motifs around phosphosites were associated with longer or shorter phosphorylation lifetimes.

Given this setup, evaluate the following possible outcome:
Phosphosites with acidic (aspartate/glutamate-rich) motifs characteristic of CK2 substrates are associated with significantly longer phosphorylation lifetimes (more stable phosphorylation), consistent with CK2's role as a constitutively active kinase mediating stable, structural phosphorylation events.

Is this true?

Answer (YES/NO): YES